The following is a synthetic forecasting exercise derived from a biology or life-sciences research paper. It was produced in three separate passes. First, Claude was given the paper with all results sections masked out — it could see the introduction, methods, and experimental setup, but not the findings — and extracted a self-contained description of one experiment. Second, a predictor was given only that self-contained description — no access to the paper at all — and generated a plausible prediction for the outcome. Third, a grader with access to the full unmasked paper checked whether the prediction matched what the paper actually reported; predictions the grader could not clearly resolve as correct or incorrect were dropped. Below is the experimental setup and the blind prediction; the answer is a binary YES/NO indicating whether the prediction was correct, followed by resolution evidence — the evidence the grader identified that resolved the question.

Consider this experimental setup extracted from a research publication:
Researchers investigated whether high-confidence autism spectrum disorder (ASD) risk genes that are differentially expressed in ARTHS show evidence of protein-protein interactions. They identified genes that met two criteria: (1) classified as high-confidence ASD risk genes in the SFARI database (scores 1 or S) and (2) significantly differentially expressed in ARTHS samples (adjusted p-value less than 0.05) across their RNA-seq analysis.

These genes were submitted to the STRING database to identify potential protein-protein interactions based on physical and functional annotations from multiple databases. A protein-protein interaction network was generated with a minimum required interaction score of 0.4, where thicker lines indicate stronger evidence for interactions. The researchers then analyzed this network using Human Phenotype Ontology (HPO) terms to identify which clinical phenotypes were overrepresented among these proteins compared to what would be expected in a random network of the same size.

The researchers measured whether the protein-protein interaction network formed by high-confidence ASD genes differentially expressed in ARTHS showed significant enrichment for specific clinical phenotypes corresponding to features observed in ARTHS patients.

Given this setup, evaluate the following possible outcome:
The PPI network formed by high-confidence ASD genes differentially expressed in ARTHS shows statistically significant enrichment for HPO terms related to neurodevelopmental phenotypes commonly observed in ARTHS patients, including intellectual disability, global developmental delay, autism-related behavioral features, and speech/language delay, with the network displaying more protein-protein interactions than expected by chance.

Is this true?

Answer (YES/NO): YES